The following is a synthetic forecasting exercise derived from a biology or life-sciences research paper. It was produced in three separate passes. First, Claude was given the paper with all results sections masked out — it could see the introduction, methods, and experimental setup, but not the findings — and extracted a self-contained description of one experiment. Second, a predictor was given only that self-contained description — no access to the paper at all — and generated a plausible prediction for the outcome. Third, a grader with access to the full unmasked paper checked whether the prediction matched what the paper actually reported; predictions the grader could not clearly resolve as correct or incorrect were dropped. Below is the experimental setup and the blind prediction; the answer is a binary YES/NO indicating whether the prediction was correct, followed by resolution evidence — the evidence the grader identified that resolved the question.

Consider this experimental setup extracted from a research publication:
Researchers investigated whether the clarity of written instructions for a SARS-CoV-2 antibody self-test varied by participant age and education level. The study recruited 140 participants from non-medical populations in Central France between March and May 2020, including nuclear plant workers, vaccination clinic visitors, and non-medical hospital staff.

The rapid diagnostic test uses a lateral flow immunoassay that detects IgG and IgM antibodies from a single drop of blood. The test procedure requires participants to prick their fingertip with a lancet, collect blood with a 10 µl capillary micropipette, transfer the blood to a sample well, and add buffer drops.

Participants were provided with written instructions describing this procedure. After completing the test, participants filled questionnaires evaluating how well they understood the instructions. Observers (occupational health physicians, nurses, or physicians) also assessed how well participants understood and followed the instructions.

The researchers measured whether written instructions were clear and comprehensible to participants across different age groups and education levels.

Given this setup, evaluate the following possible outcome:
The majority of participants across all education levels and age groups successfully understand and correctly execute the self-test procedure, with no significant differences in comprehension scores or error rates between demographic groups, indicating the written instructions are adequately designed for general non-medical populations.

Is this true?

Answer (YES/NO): YES